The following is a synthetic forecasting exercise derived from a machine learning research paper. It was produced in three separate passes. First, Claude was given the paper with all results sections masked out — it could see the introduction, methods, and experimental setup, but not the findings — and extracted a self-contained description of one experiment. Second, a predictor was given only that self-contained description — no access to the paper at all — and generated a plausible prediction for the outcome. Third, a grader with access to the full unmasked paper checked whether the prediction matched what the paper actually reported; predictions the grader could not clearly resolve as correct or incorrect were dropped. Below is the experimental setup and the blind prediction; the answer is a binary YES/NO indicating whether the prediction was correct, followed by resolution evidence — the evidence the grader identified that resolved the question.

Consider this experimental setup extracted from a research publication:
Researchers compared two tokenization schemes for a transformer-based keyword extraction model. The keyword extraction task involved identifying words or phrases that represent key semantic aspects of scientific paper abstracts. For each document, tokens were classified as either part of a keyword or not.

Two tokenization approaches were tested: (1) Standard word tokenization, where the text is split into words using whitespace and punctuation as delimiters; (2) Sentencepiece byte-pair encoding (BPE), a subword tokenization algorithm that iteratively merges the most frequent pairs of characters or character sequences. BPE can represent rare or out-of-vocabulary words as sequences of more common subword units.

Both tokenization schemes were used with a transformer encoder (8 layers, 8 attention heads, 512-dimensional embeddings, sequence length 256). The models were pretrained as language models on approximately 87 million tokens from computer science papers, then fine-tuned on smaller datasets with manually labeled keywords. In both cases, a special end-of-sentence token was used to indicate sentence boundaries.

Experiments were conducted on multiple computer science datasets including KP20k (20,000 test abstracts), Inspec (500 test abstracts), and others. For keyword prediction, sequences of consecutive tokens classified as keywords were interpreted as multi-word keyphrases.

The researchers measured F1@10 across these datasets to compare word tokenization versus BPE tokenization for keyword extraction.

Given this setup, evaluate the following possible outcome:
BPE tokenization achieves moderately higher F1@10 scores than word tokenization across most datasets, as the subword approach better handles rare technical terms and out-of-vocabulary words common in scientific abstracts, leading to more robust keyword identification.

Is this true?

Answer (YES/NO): NO